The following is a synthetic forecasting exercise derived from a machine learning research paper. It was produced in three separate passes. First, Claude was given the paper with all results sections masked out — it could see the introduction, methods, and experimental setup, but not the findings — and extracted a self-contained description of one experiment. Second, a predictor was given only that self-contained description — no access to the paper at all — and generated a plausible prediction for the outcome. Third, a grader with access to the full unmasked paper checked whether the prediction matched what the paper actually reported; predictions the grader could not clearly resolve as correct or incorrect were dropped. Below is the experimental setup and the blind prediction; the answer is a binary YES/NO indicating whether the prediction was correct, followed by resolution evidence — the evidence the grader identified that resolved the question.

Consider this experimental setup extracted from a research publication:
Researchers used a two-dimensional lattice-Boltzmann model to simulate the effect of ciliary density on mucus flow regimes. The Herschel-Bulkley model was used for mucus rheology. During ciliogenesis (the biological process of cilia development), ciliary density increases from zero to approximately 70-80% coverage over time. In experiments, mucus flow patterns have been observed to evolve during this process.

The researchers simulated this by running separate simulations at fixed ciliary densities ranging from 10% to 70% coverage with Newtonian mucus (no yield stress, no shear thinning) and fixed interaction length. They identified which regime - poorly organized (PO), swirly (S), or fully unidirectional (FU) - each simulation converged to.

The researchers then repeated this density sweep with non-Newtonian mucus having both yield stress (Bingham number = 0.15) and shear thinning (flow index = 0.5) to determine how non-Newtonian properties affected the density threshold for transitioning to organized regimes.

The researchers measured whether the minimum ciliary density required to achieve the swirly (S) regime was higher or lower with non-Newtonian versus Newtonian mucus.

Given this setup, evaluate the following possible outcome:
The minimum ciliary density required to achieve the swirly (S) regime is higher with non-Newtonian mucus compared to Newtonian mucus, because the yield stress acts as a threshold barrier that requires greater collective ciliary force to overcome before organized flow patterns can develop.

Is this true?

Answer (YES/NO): NO